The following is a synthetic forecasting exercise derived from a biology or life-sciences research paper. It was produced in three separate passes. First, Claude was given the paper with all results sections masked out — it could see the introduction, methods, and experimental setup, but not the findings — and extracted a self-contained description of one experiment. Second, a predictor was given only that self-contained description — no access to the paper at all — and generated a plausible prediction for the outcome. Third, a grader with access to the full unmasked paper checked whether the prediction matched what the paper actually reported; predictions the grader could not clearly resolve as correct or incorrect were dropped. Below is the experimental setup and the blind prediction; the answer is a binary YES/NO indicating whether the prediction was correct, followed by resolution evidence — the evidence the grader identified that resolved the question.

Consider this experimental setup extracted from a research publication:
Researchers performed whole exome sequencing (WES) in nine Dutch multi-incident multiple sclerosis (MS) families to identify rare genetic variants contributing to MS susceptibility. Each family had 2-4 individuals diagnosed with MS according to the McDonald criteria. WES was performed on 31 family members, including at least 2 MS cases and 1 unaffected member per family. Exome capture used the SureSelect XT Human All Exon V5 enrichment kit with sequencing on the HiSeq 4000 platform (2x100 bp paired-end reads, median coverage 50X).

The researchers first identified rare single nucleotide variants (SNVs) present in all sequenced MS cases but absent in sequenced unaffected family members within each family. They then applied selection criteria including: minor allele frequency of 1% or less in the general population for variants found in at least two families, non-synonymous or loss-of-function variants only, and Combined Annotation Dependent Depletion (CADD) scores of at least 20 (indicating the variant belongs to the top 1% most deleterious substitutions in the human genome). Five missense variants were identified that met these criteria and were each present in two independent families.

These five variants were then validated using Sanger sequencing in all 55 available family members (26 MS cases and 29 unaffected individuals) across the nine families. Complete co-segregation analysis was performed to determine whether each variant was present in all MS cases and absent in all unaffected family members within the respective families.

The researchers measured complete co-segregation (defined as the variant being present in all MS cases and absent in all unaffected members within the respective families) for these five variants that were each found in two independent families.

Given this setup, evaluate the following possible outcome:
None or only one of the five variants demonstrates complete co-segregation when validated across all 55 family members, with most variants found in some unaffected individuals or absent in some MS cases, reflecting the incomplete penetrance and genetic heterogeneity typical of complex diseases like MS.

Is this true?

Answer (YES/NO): YES